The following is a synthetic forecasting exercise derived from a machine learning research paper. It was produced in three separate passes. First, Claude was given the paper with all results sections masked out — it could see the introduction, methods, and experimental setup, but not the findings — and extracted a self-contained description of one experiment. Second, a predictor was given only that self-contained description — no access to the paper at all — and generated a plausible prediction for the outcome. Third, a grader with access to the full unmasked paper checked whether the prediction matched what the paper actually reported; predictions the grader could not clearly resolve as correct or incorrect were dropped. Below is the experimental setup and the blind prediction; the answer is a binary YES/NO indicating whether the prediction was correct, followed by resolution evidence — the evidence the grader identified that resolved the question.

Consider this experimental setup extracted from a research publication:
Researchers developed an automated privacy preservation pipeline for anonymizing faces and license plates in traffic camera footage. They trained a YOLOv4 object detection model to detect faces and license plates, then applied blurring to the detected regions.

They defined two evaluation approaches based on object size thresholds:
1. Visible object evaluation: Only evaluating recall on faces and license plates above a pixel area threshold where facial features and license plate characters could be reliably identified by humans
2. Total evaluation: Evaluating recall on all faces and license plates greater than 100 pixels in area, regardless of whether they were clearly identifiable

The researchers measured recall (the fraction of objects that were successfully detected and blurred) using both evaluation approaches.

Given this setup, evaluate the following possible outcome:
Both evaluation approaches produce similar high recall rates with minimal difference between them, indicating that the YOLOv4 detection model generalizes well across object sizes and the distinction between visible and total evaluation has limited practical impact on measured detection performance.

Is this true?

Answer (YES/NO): YES